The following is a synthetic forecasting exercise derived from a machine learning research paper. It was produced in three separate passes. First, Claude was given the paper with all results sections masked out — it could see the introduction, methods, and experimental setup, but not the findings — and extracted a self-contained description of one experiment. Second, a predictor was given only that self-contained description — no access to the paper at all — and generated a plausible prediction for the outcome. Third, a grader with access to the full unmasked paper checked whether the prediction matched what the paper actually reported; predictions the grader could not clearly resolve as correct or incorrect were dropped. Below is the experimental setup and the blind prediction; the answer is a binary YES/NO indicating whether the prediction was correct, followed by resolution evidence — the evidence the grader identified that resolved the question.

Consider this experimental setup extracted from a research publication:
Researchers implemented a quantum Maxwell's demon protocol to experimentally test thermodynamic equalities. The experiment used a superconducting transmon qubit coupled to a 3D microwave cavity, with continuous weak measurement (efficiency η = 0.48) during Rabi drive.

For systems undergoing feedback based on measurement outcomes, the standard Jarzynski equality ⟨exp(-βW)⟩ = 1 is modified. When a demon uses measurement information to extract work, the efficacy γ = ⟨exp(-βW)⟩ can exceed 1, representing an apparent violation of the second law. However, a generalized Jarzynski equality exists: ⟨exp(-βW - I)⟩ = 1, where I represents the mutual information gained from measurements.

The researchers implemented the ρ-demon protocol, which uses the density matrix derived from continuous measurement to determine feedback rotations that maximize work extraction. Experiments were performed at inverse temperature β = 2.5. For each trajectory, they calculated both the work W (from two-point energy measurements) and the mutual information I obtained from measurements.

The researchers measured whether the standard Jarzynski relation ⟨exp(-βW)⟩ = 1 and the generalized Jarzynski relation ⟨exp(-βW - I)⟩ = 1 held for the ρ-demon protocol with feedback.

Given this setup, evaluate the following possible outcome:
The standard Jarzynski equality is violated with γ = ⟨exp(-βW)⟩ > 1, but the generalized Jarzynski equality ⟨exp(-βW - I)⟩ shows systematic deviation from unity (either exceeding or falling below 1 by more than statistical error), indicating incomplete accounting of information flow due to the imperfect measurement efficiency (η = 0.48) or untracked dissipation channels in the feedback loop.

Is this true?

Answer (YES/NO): NO